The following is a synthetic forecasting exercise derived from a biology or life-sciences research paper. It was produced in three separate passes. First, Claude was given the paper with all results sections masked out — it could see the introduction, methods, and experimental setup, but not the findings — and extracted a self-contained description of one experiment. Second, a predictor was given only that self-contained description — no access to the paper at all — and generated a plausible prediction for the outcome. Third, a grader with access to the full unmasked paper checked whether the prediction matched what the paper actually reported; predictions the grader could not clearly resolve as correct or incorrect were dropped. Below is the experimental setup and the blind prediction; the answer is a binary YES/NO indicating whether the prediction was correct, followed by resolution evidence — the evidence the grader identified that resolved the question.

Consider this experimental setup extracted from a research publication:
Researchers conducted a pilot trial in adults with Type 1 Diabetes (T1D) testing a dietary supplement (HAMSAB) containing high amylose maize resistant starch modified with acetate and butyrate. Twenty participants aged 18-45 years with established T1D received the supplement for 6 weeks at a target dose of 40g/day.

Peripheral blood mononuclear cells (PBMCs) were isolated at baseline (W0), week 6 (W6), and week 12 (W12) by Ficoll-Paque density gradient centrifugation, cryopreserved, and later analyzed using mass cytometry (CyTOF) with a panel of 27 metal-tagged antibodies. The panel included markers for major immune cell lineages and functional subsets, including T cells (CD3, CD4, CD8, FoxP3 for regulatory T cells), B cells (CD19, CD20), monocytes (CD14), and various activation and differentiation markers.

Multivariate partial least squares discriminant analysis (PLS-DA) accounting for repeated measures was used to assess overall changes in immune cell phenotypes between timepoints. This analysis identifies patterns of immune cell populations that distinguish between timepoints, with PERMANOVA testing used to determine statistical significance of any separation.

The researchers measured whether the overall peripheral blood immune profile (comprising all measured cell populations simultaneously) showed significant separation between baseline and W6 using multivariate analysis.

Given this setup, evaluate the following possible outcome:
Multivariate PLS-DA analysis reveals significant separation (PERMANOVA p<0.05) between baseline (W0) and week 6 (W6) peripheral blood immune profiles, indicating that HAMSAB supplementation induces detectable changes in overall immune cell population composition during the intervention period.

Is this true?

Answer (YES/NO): NO